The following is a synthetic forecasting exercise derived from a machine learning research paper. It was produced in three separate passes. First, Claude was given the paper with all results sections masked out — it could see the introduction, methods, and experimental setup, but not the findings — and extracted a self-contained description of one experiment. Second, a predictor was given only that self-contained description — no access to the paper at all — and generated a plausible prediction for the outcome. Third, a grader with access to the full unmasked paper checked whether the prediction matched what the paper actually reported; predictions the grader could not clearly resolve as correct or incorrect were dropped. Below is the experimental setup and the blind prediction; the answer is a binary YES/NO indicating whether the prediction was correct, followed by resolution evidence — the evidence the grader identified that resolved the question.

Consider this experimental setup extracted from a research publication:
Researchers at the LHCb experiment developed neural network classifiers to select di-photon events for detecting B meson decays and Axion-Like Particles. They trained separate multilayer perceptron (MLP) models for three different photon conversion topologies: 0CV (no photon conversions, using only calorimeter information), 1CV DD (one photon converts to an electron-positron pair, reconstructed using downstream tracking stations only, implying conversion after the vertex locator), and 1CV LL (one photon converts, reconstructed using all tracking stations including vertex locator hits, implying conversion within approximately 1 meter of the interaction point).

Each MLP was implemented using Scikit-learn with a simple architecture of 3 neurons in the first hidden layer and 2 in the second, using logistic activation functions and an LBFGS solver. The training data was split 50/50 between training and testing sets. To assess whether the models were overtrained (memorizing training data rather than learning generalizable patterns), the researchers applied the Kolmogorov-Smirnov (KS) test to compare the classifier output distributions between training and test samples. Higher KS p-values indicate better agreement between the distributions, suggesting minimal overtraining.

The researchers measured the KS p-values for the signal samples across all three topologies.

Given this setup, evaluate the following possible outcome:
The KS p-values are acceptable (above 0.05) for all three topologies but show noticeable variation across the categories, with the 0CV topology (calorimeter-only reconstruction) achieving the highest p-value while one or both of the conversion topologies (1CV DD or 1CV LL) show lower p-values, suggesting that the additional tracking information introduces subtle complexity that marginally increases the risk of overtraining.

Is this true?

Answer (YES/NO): NO